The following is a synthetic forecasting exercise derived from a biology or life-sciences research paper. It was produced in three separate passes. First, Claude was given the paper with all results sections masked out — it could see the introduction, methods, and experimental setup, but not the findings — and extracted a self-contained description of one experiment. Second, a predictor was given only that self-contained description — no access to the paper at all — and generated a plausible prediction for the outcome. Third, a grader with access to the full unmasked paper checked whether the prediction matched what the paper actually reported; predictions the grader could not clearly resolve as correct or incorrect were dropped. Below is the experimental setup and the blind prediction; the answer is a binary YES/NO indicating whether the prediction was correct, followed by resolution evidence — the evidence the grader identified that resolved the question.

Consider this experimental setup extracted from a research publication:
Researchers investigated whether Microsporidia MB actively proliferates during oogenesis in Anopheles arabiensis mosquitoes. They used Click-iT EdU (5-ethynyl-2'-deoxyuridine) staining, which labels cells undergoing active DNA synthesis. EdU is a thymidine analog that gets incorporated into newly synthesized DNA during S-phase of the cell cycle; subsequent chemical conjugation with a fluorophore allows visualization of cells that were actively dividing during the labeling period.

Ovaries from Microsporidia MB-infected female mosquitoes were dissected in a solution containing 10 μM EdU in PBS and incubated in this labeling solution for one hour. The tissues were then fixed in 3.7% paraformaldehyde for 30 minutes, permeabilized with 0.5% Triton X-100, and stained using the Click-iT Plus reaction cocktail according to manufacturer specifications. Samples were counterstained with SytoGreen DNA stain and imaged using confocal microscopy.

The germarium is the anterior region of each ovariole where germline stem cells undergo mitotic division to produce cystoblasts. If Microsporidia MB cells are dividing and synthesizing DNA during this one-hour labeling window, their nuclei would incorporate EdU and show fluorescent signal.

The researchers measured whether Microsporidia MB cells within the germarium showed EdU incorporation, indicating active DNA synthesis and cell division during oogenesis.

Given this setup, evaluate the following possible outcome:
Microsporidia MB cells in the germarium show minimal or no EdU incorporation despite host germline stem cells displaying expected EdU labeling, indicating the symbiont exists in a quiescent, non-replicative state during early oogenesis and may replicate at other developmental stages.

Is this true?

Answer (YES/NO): NO